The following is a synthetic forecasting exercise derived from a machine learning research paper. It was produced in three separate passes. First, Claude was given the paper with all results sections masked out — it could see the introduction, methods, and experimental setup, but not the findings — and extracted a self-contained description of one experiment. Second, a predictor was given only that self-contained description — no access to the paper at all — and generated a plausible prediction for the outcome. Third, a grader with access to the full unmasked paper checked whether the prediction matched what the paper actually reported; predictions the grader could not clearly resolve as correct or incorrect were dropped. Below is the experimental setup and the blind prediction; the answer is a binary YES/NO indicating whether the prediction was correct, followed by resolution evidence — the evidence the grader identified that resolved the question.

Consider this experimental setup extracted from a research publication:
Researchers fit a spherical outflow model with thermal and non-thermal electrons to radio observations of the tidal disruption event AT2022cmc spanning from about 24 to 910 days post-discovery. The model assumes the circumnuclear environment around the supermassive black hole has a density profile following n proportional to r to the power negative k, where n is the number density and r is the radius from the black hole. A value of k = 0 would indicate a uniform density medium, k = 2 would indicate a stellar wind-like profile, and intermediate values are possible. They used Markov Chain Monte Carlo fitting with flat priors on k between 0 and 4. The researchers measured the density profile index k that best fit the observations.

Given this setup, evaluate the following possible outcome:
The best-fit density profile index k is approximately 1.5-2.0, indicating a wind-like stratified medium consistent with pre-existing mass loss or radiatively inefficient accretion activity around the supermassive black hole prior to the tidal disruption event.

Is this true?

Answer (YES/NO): YES